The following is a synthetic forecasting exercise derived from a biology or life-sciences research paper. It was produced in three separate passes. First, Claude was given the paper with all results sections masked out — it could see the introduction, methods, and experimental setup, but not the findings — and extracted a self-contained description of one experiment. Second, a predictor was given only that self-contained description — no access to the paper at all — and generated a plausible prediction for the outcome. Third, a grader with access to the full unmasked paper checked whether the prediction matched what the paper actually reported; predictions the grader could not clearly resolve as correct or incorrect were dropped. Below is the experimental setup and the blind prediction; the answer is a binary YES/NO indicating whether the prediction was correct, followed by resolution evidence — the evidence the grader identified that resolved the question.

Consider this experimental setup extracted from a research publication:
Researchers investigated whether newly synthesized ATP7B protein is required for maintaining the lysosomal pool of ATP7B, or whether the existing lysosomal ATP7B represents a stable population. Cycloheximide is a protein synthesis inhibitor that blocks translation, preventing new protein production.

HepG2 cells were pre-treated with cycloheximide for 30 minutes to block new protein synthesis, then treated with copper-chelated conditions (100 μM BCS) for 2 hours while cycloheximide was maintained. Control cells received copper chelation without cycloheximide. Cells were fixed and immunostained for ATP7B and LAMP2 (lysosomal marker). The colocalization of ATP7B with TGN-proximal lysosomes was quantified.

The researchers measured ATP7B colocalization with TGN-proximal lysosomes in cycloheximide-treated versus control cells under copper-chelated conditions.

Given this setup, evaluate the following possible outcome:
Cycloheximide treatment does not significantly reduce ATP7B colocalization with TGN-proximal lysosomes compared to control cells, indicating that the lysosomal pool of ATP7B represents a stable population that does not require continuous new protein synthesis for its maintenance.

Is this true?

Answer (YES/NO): YES